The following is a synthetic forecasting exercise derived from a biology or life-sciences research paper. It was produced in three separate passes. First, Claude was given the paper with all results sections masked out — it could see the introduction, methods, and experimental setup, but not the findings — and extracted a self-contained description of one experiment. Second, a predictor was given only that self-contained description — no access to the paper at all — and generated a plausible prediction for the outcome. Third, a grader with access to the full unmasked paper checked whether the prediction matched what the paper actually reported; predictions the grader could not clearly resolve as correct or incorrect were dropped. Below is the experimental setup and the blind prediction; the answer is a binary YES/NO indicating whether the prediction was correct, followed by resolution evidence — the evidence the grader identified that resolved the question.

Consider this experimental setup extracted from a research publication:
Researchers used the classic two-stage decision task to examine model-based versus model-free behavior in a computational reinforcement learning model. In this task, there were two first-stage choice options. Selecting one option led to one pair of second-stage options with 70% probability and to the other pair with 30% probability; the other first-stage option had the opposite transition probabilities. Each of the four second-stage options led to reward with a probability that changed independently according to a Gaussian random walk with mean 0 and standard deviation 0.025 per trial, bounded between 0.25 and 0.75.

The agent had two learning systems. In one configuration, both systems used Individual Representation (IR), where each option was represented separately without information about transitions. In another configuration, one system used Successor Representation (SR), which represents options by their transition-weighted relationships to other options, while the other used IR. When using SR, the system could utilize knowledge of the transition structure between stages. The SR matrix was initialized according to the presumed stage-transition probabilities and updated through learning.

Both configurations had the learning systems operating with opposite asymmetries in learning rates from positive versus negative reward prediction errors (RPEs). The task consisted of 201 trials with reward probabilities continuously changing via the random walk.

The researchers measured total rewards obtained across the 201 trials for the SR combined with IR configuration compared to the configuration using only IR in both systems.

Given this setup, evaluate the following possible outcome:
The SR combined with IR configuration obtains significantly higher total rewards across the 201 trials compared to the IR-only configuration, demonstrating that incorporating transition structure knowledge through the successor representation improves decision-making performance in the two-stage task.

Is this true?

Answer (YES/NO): NO